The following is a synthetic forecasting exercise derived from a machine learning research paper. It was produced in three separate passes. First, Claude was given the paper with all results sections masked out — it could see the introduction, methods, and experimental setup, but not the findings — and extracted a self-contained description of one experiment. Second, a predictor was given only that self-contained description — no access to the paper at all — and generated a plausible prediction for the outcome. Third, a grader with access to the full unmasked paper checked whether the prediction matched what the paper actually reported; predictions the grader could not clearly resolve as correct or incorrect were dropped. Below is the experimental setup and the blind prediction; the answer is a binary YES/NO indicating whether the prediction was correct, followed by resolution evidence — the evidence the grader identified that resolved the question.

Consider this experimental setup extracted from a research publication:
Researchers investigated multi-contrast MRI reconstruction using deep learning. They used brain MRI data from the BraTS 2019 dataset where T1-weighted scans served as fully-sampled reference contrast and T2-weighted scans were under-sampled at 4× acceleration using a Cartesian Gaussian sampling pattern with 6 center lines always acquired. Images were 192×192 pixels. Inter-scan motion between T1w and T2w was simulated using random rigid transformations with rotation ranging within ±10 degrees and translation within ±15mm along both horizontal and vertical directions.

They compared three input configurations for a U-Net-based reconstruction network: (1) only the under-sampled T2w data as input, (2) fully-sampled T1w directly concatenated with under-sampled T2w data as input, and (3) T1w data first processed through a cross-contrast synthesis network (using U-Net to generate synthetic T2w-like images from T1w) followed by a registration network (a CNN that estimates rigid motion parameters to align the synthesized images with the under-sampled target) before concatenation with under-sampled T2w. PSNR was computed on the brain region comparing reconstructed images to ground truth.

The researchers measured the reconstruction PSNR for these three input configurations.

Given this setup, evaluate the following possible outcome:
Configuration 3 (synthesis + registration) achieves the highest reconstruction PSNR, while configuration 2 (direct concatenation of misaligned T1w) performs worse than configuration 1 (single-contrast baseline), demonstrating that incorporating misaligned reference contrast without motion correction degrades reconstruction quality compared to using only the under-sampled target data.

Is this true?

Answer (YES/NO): NO